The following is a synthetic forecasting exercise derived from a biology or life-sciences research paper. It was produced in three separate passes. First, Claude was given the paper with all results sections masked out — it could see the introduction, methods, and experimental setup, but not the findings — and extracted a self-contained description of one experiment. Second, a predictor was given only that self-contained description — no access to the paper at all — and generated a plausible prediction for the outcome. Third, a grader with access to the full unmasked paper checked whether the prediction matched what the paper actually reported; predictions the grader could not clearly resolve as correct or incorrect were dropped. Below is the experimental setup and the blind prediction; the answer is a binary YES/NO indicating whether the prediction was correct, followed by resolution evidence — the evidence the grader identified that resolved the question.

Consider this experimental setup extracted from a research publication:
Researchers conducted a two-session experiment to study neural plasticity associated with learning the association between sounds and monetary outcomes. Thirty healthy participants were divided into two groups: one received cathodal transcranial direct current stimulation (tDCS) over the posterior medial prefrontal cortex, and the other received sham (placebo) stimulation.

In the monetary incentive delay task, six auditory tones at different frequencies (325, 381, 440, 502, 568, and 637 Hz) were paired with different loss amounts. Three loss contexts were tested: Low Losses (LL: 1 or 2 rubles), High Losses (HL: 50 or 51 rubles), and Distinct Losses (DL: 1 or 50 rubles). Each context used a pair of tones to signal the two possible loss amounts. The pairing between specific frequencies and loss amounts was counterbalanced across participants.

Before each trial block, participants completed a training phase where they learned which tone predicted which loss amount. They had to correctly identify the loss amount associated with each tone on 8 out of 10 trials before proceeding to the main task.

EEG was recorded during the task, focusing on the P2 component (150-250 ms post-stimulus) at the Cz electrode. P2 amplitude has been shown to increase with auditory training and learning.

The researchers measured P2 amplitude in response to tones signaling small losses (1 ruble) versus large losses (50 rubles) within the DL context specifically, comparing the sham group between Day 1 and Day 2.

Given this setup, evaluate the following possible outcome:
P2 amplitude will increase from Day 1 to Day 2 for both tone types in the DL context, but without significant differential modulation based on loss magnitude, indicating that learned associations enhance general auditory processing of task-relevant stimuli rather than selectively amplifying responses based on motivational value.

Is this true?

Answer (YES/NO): YES